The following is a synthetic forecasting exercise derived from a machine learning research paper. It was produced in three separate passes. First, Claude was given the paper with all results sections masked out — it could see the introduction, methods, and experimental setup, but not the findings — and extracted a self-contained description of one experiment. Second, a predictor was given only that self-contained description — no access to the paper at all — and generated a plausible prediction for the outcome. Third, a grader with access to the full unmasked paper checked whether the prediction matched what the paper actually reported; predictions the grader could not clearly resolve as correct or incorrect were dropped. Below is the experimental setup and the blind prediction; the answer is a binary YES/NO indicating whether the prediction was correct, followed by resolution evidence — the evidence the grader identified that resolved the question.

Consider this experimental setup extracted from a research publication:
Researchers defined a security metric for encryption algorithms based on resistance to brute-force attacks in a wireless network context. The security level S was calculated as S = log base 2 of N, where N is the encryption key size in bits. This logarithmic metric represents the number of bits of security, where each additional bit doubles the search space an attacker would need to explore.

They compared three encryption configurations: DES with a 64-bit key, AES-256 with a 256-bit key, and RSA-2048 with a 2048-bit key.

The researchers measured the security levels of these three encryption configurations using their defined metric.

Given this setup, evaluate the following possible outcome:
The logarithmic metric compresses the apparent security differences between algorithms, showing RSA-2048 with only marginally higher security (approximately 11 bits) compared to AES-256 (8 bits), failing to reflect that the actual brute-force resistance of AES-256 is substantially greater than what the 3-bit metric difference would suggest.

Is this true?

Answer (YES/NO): YES